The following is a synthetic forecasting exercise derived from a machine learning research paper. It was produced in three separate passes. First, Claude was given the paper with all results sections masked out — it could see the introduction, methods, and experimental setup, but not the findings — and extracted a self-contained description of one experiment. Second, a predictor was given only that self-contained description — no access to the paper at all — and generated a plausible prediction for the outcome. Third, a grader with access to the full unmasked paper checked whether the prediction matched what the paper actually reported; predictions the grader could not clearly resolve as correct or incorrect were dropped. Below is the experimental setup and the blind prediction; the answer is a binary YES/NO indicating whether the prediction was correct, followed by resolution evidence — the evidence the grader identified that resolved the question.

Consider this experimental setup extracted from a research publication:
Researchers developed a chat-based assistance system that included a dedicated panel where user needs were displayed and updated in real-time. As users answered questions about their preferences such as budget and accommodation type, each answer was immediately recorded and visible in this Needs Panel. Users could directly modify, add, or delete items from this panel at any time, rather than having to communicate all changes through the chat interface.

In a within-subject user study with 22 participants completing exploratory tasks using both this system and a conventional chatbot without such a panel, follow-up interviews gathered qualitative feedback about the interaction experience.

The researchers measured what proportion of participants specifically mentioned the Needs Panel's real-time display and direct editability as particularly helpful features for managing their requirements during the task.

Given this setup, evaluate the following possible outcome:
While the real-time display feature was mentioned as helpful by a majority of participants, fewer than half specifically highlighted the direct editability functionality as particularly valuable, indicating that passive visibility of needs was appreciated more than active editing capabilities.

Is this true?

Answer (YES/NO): NO